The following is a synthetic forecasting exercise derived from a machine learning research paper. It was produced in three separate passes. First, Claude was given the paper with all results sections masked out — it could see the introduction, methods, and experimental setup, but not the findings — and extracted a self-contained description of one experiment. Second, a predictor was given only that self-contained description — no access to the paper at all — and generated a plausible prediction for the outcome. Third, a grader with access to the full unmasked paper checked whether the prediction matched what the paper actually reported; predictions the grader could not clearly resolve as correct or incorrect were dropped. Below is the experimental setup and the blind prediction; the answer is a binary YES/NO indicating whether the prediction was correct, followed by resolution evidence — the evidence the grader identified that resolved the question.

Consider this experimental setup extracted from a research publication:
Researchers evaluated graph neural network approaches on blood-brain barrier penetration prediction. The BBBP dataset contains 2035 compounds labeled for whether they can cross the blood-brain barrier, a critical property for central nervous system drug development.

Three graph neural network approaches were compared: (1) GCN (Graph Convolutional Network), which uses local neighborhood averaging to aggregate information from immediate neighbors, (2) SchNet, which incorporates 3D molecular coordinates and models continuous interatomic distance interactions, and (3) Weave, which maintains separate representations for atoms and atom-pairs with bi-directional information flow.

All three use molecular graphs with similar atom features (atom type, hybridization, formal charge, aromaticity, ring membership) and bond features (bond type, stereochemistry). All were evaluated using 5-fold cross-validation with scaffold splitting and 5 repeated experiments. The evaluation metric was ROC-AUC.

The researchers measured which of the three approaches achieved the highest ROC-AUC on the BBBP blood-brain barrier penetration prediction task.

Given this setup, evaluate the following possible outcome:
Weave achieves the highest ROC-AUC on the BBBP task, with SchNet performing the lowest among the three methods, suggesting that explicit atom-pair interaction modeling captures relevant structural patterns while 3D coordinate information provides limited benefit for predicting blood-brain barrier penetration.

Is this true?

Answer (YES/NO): NO